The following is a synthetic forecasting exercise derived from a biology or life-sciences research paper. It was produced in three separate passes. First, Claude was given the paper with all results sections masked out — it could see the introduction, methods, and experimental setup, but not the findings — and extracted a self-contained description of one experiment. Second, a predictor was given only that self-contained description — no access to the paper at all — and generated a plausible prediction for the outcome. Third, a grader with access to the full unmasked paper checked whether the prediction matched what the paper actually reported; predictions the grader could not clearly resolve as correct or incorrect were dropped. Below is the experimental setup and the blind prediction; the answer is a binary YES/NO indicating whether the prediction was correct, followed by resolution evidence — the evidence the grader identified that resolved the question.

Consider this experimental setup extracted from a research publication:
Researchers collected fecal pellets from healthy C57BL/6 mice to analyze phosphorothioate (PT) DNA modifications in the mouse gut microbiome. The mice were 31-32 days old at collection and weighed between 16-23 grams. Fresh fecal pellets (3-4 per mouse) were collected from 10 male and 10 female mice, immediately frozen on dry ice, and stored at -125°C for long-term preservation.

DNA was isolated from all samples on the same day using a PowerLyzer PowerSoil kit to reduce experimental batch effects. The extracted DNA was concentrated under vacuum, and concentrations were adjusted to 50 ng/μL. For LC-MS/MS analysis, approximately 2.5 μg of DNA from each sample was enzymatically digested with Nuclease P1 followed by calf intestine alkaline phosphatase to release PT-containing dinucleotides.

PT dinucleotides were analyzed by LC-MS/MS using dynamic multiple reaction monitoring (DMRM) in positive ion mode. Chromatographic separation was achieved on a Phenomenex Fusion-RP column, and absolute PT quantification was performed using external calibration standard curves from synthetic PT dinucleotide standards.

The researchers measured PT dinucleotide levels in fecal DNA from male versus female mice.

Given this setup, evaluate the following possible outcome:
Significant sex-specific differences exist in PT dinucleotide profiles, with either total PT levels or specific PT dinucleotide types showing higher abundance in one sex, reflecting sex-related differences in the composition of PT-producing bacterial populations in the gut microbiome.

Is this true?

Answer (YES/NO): NO